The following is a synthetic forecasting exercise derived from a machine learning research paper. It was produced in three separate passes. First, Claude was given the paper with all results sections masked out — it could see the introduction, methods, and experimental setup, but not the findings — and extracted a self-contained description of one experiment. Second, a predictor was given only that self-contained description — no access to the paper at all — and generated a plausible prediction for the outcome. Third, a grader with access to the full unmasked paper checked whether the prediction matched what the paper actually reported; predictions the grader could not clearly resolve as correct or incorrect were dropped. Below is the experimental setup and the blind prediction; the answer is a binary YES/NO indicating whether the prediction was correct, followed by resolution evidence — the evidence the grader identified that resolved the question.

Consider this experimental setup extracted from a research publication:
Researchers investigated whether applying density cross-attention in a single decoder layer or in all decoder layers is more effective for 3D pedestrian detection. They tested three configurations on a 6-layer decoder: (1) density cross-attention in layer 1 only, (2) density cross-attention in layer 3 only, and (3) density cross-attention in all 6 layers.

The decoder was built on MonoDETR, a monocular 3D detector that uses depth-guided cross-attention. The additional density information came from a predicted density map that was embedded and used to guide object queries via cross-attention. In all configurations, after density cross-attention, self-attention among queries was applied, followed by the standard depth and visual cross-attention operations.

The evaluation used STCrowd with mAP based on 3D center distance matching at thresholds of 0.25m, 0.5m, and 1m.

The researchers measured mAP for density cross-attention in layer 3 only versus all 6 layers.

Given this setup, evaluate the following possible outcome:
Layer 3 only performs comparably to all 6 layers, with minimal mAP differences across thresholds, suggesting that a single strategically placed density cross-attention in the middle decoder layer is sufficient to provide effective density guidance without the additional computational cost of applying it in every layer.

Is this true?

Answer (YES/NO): NO